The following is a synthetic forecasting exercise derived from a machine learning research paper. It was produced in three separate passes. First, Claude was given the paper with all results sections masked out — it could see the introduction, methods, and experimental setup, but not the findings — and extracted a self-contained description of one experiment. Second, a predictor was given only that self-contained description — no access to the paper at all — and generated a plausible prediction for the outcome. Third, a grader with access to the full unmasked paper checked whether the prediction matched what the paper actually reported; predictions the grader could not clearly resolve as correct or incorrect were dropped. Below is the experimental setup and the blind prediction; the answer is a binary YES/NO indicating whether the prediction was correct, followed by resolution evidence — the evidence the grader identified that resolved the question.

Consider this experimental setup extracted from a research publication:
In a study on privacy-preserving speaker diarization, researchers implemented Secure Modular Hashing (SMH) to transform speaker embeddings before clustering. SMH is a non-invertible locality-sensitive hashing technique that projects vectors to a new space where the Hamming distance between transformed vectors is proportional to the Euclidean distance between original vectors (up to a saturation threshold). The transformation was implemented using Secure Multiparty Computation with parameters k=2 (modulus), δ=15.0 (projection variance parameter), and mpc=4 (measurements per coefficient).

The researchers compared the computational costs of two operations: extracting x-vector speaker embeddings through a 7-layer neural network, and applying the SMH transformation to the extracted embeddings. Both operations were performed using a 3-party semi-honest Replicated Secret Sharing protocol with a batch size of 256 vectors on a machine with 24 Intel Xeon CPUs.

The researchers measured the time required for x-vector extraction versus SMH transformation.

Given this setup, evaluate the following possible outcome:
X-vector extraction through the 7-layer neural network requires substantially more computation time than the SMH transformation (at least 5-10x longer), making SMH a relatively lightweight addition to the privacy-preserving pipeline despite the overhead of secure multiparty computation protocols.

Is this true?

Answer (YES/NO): YES